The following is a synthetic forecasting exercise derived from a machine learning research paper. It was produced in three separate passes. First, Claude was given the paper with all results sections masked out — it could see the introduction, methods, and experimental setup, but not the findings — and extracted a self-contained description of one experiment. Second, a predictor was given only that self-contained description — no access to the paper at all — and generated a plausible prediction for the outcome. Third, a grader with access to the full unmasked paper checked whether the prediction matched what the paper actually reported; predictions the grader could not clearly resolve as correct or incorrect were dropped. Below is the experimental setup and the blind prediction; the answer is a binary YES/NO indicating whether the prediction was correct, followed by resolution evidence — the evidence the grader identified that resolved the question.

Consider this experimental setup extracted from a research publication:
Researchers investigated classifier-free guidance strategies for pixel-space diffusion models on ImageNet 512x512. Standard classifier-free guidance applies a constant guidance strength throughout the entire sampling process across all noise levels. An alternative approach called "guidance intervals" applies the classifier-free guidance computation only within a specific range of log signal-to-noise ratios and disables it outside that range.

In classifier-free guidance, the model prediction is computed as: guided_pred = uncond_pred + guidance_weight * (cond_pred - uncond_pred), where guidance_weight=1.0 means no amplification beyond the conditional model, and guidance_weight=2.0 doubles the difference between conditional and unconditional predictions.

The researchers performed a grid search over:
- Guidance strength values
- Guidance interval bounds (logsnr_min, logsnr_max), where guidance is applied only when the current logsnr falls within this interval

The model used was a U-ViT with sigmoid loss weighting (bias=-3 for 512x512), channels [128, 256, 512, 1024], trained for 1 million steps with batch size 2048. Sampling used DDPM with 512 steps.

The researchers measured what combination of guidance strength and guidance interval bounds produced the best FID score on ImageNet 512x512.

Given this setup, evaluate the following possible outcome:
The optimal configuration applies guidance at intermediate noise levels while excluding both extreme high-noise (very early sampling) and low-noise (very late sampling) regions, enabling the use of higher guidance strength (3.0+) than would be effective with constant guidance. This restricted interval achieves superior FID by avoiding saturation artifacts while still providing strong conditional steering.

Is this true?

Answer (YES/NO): NO